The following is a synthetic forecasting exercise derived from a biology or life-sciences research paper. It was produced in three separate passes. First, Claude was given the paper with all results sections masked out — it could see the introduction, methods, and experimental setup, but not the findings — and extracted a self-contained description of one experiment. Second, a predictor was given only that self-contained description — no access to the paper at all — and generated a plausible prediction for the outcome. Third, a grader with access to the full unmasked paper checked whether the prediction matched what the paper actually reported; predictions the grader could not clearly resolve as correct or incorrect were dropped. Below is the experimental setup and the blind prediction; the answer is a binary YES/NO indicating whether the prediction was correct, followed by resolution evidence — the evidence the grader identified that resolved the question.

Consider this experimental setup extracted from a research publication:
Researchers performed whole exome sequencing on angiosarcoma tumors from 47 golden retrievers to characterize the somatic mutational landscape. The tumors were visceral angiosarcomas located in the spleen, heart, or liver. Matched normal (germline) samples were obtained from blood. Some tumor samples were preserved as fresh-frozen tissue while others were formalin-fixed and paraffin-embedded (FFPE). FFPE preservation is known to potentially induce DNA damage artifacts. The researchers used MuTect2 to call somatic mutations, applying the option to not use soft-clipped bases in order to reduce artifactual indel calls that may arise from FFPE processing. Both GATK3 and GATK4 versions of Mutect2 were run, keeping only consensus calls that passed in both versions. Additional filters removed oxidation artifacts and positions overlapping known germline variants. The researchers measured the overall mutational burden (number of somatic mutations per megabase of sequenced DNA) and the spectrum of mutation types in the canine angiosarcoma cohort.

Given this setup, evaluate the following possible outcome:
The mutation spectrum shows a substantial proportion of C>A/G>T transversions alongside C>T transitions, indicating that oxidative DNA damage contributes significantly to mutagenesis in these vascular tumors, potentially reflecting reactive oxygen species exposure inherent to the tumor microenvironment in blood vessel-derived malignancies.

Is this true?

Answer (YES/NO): NO